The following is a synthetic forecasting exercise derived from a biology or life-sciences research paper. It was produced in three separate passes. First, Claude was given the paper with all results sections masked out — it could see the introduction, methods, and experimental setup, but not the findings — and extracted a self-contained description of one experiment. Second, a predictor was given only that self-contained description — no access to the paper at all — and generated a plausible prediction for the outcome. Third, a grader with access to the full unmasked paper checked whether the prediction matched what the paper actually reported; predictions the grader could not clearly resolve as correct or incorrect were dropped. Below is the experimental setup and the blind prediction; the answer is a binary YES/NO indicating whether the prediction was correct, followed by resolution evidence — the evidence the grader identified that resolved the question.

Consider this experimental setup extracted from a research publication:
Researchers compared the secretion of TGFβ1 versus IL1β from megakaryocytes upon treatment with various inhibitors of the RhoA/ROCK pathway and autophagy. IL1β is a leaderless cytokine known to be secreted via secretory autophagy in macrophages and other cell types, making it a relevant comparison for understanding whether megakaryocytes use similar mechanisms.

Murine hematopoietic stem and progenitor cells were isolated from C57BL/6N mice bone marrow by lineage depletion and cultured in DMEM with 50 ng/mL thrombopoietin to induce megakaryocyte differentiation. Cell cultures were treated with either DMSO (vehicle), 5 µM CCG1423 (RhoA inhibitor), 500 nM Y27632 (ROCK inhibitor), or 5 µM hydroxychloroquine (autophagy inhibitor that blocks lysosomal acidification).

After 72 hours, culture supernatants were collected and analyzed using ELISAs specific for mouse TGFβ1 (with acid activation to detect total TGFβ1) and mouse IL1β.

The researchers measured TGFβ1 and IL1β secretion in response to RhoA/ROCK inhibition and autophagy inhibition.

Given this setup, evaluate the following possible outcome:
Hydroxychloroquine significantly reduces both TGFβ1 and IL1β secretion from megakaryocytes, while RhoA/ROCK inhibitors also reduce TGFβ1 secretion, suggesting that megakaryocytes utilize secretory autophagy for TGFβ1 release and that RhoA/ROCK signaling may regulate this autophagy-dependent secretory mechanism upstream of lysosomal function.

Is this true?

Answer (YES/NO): YES